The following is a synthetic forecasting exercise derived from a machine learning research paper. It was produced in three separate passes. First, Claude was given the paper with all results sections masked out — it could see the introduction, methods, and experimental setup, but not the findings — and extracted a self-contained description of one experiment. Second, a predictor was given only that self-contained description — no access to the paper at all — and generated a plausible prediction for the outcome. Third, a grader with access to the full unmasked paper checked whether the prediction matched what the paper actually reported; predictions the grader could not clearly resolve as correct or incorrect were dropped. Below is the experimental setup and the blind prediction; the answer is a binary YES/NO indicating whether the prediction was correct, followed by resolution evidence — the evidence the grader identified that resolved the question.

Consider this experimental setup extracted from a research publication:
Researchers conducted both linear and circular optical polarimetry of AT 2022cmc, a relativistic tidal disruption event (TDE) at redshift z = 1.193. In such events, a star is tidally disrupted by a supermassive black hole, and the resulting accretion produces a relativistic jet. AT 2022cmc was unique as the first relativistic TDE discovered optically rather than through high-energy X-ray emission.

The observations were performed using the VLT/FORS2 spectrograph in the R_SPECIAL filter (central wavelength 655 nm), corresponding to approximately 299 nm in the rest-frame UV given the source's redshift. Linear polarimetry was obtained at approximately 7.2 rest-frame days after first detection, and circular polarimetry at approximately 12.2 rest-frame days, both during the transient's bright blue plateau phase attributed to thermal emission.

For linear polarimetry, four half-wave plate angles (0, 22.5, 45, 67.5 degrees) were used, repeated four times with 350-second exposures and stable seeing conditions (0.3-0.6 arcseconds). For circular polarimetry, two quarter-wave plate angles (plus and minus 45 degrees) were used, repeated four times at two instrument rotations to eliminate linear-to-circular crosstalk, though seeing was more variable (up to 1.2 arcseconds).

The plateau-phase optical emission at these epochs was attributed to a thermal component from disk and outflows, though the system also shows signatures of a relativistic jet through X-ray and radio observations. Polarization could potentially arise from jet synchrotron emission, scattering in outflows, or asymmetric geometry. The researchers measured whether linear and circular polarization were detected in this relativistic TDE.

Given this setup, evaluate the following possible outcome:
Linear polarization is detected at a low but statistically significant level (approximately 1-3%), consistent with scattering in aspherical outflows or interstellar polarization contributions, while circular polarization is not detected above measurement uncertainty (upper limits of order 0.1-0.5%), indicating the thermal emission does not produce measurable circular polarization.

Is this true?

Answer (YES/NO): NO